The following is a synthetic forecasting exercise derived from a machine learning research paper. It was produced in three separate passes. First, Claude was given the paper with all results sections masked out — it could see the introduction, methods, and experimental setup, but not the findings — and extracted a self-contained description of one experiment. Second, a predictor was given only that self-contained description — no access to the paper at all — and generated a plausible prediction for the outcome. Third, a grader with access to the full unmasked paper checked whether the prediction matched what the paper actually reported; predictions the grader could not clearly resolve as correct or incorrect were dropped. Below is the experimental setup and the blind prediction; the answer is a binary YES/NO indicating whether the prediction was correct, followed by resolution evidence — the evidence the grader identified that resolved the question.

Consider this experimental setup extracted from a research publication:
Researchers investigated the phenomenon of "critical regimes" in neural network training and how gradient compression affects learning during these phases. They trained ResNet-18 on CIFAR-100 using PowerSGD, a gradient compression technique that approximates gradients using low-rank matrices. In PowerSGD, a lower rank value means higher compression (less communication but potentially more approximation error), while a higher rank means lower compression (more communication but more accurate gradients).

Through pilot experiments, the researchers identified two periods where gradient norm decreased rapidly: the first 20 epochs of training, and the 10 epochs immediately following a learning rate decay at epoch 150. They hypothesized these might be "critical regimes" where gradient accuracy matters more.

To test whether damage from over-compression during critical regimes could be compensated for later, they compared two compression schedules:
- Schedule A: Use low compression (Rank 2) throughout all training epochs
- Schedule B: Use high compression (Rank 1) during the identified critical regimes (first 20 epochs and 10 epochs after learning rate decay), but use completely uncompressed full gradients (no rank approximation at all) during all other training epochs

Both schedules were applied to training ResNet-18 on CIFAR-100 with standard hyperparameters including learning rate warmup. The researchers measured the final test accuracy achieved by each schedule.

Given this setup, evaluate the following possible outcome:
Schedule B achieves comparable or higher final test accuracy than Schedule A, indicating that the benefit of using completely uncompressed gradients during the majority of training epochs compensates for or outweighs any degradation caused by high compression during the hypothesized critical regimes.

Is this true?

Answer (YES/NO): NO